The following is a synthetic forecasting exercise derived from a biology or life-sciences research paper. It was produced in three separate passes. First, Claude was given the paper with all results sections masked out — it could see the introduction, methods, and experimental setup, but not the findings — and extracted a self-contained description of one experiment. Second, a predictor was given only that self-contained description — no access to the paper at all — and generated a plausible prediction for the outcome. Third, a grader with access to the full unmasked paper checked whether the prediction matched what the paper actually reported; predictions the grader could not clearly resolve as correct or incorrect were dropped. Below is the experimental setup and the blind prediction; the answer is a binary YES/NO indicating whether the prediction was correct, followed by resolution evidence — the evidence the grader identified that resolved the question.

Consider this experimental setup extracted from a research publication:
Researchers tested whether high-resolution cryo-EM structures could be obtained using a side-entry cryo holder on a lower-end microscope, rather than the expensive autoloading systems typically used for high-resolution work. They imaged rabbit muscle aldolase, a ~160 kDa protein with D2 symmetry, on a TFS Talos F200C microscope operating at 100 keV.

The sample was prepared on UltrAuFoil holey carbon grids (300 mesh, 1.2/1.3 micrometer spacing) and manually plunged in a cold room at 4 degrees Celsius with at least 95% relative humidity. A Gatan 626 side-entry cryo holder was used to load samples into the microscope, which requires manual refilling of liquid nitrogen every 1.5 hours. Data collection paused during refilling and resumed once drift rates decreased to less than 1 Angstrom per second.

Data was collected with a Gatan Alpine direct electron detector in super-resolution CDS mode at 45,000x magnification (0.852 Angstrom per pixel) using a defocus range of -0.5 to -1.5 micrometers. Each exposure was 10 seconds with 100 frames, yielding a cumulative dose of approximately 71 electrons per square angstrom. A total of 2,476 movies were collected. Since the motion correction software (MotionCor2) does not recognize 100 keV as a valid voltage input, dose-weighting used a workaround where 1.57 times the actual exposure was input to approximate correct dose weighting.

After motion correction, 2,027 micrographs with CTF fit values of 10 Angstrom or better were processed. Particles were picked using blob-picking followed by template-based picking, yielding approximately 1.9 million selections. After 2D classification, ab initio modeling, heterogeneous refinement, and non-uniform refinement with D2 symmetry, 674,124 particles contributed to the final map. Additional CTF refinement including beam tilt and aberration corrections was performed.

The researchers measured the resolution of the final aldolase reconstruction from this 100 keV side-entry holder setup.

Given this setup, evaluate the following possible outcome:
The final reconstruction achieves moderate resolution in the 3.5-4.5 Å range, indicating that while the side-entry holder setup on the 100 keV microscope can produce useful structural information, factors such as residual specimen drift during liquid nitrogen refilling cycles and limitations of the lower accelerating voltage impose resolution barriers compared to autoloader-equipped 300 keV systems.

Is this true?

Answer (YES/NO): NO